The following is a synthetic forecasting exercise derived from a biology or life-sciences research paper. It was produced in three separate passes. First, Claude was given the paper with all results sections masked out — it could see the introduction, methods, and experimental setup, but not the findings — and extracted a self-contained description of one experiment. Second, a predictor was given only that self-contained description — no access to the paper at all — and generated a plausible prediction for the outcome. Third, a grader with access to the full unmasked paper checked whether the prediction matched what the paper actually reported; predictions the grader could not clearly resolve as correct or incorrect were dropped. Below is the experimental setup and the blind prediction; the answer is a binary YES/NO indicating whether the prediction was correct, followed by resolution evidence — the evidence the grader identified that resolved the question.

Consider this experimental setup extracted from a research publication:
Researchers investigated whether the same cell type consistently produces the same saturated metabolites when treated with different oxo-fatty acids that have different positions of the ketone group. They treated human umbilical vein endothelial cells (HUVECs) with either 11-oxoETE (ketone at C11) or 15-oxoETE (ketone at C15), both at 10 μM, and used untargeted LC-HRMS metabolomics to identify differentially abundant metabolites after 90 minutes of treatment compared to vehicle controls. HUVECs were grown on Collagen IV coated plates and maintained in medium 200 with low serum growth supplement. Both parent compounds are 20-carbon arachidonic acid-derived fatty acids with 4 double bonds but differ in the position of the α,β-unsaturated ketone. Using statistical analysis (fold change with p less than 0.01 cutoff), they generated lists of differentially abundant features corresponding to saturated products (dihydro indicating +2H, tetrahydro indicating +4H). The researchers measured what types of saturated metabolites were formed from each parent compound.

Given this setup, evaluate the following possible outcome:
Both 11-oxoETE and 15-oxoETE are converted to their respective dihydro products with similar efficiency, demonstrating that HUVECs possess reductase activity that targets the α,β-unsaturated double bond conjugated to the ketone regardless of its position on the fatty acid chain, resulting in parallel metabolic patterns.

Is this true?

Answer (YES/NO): NO